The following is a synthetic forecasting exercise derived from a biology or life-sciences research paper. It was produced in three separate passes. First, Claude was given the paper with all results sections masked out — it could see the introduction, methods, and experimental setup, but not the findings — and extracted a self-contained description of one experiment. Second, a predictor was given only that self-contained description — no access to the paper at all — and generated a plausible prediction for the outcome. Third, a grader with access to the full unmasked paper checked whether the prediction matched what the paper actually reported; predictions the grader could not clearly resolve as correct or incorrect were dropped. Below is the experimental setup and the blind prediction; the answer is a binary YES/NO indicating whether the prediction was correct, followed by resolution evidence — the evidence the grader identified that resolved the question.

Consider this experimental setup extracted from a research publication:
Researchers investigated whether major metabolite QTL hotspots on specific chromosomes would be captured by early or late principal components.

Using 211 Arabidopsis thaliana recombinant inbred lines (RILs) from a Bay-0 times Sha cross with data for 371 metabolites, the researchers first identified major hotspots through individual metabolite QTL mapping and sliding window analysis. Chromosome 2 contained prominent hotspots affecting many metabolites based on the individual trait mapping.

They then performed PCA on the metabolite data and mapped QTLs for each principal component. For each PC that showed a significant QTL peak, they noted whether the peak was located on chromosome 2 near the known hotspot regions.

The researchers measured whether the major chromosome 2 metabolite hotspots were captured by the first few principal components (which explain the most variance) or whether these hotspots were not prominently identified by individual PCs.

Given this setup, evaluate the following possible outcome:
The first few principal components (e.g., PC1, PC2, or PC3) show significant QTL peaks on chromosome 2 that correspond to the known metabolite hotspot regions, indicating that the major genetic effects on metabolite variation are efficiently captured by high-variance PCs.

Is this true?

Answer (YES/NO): NO